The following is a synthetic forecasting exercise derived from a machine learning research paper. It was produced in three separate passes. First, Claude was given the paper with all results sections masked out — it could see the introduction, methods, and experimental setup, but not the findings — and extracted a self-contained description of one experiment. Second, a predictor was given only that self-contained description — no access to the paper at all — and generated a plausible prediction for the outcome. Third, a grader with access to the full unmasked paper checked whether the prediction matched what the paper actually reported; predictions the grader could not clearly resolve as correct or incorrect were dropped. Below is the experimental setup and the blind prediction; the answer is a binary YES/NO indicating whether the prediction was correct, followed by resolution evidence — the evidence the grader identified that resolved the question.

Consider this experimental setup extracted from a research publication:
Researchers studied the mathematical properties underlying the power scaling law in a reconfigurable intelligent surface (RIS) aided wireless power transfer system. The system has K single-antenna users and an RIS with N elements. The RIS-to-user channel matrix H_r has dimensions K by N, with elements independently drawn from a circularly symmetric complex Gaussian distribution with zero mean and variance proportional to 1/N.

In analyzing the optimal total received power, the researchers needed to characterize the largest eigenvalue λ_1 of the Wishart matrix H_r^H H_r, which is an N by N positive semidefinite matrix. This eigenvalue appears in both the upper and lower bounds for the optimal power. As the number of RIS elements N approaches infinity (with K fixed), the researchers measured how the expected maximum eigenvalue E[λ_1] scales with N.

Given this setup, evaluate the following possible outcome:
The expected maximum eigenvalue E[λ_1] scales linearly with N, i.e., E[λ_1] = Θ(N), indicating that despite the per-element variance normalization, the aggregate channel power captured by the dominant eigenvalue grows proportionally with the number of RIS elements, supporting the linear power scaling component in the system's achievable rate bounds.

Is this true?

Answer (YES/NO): YES